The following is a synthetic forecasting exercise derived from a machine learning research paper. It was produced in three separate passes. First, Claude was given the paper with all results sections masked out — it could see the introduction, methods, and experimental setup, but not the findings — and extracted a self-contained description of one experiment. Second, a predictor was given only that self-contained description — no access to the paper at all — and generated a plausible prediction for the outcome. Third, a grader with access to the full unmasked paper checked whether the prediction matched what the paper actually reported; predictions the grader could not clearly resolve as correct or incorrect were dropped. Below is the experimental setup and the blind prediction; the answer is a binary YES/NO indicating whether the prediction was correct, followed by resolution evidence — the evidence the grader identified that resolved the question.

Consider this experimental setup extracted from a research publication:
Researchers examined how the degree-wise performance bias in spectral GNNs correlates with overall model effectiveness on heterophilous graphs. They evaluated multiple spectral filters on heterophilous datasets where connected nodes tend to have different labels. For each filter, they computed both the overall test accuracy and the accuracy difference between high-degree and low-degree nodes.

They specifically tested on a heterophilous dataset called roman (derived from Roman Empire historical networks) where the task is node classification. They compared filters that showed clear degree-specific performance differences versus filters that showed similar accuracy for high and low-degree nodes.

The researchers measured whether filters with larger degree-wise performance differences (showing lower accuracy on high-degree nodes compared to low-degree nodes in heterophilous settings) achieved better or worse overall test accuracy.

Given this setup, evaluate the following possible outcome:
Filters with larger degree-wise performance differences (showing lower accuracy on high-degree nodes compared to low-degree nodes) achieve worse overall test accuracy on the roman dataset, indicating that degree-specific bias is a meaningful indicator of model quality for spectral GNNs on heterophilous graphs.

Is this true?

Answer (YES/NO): NO